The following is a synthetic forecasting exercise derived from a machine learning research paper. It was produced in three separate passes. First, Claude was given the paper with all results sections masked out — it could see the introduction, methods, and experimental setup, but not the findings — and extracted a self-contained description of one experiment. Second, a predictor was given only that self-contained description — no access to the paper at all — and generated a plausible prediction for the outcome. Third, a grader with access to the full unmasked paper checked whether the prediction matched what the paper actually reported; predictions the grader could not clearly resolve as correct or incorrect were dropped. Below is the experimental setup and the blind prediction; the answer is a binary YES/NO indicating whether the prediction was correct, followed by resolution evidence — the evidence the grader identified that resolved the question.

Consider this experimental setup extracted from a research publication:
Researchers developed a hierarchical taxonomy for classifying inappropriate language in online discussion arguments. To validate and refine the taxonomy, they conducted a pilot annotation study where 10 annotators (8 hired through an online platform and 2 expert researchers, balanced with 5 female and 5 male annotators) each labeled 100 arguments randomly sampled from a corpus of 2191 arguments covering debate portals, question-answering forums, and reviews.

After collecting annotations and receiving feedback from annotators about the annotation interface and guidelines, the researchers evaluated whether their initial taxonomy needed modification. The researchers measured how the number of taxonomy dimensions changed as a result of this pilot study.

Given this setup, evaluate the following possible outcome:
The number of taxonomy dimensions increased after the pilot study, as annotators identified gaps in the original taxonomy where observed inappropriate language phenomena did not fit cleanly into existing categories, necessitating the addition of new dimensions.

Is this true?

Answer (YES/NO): NO